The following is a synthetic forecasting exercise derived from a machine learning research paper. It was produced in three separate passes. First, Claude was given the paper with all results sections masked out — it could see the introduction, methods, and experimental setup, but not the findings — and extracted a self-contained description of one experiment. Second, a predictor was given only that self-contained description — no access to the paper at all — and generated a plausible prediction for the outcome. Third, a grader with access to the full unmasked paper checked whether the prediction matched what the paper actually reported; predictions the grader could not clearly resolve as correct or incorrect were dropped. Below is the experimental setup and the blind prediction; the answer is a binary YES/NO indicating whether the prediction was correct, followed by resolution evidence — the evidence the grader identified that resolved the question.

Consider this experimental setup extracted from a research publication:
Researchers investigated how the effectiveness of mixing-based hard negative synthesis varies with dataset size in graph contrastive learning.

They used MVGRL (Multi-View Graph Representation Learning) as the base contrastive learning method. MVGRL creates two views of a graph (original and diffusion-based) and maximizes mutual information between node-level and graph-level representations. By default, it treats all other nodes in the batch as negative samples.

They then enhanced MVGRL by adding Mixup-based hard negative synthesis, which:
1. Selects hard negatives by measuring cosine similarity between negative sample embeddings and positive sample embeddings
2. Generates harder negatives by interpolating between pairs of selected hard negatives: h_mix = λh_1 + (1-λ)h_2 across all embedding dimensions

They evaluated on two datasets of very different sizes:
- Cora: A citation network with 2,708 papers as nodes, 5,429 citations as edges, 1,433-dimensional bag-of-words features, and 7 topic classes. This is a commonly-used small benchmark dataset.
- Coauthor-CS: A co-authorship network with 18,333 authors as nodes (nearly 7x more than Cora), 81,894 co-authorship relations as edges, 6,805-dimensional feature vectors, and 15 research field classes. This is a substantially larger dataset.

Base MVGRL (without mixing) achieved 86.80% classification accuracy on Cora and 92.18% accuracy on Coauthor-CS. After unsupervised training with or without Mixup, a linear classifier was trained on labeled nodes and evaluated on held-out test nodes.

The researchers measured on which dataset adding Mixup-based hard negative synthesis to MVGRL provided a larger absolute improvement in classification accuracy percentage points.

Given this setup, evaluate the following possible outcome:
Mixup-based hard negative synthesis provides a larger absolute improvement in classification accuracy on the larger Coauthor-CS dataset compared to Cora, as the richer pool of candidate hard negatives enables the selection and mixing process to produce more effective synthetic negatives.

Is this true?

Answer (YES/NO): YES